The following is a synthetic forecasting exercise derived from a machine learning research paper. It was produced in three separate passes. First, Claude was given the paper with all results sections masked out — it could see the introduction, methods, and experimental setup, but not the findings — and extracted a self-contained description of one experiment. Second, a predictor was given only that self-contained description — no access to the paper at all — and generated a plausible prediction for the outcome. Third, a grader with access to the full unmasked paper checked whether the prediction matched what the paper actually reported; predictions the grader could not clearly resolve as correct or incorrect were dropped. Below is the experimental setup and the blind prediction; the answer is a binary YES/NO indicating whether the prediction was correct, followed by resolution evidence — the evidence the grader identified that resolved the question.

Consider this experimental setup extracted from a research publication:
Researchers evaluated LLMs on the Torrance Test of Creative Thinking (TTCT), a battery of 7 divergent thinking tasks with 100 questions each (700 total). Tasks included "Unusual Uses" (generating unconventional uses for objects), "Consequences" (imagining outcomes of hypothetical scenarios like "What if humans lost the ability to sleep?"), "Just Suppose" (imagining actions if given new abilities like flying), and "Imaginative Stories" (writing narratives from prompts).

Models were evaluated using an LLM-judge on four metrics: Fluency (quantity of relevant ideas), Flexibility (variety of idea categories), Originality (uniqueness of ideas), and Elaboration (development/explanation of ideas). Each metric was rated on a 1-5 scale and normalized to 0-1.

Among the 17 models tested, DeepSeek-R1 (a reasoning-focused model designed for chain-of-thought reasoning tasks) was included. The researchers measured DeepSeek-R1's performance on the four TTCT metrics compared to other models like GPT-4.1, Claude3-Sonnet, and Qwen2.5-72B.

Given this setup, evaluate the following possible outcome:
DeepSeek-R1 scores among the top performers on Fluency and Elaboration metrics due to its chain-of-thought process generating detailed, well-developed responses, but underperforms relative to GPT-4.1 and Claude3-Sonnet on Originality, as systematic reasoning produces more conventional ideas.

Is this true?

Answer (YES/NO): NO